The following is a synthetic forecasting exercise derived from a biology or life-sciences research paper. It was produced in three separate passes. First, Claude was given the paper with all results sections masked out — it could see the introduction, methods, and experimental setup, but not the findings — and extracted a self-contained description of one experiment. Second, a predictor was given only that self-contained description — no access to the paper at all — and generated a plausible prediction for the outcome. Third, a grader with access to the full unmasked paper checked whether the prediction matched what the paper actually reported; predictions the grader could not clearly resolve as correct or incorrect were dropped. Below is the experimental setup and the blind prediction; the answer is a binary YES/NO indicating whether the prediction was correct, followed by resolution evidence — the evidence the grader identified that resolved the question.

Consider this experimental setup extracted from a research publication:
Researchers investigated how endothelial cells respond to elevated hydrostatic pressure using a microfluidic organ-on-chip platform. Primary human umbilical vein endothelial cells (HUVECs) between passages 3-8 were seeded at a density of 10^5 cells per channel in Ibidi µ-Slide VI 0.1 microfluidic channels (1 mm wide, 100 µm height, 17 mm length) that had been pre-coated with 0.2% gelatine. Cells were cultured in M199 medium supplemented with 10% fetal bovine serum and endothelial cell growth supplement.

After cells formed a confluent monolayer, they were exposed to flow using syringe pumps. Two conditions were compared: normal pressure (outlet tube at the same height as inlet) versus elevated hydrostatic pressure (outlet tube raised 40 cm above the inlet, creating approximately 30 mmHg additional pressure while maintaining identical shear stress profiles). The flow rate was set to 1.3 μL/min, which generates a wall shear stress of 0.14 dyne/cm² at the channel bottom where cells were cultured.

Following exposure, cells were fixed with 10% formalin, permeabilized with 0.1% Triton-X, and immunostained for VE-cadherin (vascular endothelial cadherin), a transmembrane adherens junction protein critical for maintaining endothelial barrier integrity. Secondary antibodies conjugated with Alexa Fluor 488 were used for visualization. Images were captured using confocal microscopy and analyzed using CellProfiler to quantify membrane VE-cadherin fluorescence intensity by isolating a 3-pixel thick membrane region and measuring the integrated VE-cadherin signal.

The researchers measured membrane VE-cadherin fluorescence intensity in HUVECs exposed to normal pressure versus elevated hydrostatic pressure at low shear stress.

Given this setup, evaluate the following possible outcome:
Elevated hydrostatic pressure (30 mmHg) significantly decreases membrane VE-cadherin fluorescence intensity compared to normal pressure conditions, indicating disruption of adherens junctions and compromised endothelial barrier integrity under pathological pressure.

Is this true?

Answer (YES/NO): YES